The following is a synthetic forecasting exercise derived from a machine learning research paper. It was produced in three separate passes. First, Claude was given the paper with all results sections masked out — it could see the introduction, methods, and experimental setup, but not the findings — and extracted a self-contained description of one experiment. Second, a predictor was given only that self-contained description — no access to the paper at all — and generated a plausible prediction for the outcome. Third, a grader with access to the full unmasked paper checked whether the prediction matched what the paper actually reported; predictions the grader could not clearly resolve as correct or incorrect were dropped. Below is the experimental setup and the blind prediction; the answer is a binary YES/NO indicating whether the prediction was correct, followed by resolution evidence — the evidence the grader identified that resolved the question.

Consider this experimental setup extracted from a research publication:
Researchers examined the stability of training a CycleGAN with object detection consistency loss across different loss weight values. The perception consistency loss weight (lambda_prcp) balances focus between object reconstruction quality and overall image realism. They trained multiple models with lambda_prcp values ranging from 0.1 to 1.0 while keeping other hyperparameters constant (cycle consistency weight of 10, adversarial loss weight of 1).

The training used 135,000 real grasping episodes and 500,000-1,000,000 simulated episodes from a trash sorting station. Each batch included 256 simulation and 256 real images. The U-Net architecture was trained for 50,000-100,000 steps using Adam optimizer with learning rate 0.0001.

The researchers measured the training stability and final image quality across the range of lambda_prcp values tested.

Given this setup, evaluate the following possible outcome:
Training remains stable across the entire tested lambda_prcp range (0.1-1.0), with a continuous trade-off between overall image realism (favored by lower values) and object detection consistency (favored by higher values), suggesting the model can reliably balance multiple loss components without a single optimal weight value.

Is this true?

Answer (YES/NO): YES